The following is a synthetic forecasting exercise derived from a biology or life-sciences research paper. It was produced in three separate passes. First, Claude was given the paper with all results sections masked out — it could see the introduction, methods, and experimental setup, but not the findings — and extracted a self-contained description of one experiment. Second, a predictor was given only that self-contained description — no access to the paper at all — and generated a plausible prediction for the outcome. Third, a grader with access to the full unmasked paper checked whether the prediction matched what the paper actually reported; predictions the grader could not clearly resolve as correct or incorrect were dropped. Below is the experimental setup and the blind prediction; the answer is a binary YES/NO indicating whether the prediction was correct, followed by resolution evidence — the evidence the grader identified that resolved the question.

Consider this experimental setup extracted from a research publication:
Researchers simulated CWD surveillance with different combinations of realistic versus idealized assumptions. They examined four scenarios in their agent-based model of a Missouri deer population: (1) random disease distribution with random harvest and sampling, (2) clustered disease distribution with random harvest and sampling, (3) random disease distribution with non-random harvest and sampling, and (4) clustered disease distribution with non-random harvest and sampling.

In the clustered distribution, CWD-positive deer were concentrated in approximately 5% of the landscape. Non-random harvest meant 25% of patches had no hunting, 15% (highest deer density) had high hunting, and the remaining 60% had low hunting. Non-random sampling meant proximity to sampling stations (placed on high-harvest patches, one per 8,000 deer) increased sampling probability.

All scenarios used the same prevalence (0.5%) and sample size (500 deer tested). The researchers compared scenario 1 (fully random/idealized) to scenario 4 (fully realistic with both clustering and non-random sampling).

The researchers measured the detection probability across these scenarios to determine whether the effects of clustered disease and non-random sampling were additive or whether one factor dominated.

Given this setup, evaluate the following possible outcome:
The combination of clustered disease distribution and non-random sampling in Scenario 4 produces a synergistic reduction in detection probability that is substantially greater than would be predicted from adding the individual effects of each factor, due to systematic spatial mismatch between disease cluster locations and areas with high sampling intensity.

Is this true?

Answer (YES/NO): NO